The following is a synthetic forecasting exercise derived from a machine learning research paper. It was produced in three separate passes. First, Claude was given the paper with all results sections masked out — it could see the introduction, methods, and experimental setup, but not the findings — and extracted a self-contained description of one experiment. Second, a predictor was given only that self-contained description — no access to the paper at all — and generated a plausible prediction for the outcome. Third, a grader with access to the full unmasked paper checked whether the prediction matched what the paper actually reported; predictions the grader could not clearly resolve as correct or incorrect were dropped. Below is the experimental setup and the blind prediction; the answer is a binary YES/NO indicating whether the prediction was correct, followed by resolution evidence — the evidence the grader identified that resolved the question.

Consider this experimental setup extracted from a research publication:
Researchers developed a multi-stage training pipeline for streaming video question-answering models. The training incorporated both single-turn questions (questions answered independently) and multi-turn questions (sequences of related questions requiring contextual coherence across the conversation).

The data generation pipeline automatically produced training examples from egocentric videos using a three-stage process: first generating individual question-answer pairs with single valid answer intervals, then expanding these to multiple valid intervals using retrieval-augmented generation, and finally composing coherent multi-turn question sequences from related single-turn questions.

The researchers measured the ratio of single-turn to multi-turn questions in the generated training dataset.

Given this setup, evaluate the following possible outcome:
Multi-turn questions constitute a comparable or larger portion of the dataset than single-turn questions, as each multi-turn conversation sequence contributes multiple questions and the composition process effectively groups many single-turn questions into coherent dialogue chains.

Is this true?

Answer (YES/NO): NO